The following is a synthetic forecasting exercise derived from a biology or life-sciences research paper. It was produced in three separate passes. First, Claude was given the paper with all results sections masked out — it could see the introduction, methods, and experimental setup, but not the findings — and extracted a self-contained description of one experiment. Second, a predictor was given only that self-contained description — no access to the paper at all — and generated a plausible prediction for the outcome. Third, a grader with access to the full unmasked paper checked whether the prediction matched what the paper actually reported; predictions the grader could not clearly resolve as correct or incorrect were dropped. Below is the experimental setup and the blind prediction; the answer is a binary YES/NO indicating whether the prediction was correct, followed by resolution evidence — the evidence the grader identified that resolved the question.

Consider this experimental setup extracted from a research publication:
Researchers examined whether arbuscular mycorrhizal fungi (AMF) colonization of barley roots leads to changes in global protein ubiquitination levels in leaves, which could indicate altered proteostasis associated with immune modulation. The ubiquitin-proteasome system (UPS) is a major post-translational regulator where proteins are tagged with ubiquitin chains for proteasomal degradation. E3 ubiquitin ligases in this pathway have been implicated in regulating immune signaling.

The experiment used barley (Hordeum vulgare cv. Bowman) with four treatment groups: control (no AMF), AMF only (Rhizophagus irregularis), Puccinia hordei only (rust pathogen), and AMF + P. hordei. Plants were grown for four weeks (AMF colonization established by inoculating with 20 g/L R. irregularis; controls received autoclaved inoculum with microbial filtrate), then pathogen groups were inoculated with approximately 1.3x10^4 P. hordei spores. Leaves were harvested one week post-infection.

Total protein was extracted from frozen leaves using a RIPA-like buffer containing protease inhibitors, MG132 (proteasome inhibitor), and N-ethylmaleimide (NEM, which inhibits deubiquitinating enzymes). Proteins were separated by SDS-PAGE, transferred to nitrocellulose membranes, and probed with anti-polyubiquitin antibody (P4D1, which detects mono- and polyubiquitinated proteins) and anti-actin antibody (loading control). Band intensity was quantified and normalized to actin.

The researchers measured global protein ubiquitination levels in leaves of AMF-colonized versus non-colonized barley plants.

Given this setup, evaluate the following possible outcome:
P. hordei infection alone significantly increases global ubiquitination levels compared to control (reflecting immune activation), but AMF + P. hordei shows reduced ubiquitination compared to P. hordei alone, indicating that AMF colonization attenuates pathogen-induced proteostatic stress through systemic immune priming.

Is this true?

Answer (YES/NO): NO